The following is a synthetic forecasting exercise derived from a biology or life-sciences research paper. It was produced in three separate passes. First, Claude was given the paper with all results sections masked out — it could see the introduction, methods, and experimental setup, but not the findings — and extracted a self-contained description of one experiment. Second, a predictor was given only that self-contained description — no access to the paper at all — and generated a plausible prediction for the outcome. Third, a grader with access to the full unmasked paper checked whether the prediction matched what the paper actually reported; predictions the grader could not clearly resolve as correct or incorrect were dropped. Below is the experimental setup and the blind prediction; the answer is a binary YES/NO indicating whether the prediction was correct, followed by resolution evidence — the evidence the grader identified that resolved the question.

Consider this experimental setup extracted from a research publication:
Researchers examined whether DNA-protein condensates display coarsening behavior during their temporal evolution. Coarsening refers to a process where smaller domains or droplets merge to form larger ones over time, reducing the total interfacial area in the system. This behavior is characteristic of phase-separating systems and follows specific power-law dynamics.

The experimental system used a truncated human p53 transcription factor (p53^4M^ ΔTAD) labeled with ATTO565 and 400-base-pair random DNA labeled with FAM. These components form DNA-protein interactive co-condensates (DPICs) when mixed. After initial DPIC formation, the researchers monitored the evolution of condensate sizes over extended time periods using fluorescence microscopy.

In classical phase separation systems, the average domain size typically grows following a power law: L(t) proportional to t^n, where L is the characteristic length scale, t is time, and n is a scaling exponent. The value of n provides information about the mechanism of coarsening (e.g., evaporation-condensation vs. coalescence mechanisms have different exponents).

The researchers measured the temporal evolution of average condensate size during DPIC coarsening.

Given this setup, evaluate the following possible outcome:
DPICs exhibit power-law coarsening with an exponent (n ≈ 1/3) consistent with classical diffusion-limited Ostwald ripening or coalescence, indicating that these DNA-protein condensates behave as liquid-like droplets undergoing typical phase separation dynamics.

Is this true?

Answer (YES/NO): NO